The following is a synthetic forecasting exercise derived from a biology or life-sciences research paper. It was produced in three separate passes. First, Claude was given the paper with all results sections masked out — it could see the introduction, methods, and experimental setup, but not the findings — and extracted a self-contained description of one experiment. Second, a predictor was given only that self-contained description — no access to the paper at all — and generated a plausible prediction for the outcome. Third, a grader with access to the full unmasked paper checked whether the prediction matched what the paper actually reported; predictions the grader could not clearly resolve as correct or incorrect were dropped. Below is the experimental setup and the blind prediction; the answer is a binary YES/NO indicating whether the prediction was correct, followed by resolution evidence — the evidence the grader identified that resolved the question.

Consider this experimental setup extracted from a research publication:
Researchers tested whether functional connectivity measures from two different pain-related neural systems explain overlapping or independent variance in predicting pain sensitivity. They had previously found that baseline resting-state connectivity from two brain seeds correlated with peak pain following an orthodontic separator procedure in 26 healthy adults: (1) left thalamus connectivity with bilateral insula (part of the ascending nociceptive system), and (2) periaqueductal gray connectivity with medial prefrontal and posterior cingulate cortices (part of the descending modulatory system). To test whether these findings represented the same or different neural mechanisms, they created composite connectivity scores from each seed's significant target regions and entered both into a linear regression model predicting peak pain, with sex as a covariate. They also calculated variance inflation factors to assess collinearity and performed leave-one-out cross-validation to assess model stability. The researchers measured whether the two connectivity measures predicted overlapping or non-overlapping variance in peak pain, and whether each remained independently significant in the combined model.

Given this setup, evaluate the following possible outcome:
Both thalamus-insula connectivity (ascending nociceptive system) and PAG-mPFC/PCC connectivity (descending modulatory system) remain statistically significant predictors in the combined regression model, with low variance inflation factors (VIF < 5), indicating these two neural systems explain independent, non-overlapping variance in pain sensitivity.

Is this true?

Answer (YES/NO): YES